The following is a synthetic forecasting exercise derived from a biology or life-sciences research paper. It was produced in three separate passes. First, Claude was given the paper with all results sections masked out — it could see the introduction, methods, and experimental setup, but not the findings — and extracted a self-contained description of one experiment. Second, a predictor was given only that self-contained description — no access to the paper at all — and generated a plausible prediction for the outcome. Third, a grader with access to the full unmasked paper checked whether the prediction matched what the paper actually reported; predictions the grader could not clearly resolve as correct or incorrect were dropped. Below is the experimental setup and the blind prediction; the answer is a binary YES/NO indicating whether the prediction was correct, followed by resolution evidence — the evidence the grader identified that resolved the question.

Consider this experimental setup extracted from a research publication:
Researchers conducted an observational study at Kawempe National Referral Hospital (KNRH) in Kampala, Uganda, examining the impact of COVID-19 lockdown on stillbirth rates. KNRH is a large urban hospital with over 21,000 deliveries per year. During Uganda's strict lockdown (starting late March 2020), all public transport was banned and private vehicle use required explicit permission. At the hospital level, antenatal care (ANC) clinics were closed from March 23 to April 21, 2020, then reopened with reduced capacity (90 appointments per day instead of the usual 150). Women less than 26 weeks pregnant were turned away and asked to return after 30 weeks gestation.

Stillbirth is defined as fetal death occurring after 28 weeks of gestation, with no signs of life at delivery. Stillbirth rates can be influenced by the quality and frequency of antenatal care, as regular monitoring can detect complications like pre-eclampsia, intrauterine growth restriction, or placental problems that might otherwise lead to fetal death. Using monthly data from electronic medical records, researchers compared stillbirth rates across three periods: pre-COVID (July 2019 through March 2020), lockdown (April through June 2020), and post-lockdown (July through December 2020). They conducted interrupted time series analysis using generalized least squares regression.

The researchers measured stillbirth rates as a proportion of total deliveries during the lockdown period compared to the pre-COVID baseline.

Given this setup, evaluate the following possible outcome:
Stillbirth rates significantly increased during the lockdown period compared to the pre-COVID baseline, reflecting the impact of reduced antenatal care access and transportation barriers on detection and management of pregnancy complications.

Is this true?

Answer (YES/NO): NO